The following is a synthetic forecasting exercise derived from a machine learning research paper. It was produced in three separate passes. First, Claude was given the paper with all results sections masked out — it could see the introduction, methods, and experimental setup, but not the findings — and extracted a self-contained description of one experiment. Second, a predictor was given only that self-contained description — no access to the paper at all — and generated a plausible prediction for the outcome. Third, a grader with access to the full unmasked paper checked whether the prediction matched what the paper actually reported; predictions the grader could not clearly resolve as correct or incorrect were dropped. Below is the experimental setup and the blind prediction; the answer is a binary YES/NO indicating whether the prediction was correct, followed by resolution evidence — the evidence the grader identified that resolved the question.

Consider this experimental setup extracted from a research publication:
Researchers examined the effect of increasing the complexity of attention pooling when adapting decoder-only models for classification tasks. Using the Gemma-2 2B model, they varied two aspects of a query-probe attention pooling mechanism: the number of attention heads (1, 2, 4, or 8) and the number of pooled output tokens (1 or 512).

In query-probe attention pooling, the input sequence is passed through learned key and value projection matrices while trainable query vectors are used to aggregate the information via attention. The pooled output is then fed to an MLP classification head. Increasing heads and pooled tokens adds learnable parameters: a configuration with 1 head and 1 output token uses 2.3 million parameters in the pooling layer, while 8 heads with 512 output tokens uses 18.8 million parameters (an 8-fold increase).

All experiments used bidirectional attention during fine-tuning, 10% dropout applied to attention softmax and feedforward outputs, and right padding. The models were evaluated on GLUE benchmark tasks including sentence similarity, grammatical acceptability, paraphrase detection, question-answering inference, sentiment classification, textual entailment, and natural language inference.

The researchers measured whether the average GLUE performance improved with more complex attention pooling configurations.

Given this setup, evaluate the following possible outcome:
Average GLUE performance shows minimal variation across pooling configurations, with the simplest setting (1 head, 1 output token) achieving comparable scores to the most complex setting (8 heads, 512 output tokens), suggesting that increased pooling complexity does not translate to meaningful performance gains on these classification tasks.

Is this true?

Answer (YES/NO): YES